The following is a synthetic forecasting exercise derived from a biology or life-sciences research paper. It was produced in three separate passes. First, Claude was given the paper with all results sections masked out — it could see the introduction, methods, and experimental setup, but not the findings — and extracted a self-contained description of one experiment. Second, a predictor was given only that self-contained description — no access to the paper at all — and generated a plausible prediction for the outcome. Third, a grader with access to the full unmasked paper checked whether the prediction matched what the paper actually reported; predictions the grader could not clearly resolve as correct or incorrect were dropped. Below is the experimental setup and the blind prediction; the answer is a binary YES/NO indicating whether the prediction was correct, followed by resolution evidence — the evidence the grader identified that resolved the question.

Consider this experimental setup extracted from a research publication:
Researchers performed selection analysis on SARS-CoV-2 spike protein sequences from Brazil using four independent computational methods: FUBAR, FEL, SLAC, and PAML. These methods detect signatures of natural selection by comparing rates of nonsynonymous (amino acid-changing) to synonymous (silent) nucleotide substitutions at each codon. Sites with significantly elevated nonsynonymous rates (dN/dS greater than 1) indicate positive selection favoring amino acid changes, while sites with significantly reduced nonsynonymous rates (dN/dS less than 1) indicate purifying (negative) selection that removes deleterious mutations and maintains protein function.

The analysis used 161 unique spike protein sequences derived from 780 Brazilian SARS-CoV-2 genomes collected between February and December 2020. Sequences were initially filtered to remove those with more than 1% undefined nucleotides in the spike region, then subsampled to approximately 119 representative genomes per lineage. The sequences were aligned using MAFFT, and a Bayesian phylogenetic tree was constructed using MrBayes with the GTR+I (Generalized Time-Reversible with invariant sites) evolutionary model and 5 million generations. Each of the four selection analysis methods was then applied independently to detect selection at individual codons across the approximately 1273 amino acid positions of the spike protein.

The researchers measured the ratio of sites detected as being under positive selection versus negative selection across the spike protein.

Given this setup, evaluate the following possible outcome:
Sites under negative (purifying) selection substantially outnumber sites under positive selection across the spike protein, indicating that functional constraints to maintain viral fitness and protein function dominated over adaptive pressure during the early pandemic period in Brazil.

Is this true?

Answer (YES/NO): YES